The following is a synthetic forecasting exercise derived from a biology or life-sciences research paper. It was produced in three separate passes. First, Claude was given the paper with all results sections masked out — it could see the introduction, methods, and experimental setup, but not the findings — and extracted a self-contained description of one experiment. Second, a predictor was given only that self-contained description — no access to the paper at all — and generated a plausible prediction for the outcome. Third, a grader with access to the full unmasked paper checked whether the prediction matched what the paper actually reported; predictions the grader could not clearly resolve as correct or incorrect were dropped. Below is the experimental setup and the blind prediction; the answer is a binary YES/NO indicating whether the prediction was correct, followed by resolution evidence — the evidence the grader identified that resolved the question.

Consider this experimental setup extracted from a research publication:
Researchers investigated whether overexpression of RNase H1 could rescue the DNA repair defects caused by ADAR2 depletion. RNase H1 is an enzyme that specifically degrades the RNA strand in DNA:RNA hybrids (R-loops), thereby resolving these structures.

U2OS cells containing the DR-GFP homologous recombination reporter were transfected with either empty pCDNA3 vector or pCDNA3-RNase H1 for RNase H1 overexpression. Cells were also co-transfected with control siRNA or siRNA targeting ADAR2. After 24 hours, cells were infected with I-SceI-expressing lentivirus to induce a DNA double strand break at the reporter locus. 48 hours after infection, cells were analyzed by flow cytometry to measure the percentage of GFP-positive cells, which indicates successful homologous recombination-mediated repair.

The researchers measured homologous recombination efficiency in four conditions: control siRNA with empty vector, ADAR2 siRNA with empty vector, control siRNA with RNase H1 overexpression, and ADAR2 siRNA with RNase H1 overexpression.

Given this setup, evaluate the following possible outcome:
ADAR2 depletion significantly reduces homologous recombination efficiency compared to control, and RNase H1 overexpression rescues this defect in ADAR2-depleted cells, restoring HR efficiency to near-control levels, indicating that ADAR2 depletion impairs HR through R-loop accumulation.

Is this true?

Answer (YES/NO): YES